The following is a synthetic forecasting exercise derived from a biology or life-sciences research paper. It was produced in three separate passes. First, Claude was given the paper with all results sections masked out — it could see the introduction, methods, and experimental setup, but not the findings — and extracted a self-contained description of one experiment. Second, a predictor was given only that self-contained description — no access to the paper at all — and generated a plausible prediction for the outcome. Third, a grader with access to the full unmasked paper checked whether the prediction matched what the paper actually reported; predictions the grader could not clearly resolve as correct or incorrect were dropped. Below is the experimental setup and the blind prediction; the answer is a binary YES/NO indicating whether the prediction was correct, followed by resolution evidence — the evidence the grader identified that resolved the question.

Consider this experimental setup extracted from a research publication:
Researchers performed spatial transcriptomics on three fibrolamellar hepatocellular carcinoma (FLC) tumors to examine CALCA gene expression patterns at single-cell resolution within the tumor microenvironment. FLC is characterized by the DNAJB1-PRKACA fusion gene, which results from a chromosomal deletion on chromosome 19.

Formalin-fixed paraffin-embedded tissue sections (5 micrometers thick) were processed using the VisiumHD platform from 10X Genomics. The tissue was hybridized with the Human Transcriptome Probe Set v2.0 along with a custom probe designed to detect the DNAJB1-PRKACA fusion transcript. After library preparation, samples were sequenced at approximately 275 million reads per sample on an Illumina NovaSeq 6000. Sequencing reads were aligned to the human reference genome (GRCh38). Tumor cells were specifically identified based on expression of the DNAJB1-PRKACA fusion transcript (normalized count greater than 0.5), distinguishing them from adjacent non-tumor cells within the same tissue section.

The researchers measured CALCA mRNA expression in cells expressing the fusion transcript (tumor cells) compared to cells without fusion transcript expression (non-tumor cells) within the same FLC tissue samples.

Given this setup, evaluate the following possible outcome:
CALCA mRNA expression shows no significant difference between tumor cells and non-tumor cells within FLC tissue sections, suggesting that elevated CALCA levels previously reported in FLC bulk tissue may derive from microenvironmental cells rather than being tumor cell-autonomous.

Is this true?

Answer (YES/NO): NO